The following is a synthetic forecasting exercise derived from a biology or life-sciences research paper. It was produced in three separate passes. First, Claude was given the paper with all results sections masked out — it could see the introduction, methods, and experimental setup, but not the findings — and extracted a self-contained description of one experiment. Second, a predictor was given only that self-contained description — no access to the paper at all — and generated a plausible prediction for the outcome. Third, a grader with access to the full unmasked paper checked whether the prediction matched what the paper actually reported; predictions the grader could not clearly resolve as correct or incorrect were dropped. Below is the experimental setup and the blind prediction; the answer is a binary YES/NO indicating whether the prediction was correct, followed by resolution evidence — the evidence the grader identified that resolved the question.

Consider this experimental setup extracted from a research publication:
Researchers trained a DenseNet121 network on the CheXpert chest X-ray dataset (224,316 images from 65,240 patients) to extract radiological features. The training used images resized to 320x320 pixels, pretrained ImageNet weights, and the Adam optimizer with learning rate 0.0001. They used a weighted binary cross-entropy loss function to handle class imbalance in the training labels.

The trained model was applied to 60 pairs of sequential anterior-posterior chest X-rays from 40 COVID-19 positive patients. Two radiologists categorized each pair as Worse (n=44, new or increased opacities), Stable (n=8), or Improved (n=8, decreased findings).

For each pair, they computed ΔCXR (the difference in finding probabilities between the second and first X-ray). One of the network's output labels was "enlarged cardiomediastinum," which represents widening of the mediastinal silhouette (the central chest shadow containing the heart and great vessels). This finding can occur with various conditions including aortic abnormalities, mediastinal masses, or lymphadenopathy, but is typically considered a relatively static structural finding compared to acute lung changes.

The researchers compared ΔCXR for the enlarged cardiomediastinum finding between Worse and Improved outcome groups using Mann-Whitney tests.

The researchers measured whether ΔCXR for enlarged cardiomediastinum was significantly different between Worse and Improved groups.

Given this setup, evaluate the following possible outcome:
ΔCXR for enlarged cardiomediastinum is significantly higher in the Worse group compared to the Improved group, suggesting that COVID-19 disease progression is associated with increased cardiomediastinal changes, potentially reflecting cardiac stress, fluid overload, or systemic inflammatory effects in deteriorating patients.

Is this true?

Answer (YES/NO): NO